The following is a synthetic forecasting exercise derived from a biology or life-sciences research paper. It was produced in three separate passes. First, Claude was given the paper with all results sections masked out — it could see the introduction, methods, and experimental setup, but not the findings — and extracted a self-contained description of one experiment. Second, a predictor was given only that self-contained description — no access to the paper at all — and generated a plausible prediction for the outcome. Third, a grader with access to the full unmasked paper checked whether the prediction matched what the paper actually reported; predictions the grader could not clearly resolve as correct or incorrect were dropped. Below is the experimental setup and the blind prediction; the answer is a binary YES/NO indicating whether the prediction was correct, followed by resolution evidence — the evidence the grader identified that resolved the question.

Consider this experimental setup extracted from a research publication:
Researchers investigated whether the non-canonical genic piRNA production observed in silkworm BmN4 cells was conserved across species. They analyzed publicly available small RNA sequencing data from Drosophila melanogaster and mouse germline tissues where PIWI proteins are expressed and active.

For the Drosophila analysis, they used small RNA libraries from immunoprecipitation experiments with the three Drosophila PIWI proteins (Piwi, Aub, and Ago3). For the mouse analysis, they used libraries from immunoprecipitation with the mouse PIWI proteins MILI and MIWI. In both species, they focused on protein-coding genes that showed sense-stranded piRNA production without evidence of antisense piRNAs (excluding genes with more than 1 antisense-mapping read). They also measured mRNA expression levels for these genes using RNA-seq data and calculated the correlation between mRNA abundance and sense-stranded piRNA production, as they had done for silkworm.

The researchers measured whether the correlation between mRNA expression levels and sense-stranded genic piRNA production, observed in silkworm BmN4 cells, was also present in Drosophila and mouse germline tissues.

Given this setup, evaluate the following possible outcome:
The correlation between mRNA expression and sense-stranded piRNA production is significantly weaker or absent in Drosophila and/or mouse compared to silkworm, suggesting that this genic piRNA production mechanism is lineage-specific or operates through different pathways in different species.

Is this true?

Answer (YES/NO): NO